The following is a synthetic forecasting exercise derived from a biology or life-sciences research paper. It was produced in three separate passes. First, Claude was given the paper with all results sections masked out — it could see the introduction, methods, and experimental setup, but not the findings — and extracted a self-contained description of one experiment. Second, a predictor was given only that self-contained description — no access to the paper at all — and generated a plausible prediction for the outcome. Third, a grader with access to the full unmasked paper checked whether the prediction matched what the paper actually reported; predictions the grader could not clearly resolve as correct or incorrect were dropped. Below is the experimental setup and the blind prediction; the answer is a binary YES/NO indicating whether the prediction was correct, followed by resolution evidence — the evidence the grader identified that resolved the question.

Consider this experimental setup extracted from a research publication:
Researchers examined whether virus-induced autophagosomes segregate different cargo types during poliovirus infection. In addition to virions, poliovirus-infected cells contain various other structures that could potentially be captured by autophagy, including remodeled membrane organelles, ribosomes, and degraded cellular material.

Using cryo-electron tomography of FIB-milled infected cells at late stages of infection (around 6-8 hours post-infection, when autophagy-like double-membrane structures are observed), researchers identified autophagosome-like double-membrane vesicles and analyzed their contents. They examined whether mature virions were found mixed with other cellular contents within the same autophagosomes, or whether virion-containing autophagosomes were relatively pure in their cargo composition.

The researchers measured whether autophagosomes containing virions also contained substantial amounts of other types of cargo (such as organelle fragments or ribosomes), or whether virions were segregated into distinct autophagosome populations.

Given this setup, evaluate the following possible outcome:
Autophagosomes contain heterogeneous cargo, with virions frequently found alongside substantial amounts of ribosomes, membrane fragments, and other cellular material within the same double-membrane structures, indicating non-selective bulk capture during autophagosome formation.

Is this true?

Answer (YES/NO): NO